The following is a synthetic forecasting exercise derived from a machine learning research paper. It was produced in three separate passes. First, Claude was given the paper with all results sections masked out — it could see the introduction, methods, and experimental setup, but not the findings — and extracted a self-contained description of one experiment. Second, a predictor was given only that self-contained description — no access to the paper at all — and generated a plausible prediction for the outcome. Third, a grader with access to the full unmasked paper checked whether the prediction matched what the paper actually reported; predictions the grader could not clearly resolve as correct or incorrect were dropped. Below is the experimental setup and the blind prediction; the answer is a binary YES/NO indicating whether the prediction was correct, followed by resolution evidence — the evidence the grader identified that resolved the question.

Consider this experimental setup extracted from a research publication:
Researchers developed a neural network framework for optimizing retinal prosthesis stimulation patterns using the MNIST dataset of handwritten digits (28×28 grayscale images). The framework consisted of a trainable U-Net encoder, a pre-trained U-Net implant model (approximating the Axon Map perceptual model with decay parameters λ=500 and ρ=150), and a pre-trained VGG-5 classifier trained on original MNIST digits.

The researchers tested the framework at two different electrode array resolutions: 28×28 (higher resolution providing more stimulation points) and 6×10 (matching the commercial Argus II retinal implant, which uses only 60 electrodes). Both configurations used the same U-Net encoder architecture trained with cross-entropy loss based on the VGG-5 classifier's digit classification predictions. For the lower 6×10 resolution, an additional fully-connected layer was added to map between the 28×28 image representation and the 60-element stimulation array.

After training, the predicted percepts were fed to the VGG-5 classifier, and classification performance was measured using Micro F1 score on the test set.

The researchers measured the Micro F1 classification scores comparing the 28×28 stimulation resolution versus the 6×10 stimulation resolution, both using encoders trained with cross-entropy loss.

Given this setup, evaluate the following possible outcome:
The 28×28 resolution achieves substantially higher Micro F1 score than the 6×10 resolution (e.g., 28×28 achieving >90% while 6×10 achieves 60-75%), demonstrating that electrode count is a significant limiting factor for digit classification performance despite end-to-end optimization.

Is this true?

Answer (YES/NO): NO